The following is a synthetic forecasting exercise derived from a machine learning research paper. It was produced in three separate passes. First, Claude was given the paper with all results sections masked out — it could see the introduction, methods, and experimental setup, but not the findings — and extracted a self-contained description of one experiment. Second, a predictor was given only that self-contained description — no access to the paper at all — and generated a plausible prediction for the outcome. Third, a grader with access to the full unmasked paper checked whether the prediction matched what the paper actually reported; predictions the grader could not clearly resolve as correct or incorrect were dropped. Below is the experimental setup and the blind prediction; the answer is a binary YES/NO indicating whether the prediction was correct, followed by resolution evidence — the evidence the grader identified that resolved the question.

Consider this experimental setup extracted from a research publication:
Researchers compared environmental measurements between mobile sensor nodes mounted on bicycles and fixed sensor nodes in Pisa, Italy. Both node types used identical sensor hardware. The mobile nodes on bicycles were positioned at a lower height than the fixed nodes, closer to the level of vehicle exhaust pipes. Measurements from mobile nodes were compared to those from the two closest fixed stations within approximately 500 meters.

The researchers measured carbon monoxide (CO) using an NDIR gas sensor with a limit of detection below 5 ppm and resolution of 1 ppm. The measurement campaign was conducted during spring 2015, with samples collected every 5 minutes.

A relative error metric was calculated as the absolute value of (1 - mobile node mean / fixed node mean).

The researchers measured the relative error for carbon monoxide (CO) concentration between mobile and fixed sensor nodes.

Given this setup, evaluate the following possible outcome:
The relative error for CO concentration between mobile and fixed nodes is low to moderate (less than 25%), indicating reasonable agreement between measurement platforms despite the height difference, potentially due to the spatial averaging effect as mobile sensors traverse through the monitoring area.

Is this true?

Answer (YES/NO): YES